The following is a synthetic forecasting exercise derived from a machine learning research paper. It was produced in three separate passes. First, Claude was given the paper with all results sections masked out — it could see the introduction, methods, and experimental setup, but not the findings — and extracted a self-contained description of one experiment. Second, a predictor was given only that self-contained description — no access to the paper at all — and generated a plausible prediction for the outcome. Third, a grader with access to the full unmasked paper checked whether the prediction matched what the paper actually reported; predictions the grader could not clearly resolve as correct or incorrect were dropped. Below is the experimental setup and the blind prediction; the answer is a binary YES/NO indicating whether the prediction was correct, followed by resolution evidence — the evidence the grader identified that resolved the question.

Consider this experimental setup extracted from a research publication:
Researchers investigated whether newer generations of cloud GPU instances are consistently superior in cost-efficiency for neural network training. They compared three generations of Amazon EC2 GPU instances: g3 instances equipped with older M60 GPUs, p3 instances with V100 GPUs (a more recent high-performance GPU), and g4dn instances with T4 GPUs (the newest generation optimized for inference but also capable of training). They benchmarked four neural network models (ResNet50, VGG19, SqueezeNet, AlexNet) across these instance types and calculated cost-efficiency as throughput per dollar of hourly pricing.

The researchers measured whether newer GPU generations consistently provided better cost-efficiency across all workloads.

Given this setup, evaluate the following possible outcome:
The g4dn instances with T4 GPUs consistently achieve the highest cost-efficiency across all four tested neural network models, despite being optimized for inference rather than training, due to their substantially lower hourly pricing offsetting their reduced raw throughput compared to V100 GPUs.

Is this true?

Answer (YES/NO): NO